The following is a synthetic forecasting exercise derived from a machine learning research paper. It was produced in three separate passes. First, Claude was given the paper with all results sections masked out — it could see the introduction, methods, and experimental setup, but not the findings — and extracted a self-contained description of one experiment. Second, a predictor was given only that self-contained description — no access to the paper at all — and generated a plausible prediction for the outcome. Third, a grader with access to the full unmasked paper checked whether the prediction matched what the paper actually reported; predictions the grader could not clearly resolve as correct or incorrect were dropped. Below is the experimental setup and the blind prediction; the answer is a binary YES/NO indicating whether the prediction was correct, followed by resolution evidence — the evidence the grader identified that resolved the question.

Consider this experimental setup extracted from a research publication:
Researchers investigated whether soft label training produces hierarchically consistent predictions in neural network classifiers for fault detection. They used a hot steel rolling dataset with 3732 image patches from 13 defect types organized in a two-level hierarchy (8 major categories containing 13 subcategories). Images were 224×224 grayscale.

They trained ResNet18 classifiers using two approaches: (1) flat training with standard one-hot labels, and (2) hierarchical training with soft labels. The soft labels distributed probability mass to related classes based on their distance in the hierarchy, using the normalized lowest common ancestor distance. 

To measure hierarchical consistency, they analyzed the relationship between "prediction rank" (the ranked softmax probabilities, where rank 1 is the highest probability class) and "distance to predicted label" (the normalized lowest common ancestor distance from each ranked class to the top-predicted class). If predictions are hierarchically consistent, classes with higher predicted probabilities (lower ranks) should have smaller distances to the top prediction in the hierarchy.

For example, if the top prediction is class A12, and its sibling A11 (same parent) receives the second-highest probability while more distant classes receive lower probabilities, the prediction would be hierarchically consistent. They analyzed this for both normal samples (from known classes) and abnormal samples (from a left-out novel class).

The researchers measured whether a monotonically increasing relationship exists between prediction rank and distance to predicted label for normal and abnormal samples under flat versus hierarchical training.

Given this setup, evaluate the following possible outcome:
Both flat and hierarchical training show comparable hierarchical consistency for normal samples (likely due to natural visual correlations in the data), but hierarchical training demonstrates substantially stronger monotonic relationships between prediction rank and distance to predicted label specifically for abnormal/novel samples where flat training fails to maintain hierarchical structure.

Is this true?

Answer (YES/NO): NO